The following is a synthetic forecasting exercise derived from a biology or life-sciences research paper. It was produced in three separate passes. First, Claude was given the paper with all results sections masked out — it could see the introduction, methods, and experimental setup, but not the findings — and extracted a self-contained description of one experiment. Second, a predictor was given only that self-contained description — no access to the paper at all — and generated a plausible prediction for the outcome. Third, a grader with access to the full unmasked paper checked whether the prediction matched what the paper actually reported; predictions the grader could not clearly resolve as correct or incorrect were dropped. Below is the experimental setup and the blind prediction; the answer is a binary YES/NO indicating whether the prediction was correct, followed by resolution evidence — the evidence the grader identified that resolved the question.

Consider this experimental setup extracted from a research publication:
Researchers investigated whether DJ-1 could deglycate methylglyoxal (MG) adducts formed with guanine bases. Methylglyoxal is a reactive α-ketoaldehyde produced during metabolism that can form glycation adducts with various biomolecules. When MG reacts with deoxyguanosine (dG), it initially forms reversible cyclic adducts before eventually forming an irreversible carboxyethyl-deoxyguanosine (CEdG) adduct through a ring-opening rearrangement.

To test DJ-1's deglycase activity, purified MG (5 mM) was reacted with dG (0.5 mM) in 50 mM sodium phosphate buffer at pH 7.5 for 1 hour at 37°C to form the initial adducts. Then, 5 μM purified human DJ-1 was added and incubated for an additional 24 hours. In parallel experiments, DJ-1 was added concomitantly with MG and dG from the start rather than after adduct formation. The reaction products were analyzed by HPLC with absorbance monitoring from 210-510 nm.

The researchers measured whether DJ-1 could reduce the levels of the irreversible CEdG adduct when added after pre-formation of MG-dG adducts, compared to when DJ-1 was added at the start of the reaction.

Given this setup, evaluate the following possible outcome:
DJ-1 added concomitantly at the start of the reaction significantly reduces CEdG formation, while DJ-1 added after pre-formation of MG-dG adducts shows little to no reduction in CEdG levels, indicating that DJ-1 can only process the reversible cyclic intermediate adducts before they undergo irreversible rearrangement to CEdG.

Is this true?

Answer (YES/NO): NO